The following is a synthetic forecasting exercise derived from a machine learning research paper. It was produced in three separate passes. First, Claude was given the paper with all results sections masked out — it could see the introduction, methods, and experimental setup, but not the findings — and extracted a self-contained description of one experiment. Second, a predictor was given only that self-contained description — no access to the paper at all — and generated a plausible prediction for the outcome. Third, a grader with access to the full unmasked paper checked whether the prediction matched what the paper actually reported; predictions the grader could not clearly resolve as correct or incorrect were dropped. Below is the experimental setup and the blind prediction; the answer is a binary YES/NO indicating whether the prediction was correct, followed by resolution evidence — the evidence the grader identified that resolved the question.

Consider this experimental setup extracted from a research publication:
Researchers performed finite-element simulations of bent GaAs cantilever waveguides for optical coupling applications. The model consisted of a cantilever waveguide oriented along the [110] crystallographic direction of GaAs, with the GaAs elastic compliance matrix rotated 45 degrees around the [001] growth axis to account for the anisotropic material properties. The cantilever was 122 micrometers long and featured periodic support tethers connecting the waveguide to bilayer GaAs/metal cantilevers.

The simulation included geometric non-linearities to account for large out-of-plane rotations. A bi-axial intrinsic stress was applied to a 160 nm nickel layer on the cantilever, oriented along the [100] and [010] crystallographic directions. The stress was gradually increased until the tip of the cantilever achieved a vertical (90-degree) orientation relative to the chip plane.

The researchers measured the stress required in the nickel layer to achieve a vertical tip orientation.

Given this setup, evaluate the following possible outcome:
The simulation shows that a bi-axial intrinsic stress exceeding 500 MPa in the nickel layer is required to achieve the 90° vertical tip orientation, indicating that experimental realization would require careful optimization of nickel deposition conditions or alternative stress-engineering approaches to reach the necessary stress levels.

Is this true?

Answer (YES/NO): YES